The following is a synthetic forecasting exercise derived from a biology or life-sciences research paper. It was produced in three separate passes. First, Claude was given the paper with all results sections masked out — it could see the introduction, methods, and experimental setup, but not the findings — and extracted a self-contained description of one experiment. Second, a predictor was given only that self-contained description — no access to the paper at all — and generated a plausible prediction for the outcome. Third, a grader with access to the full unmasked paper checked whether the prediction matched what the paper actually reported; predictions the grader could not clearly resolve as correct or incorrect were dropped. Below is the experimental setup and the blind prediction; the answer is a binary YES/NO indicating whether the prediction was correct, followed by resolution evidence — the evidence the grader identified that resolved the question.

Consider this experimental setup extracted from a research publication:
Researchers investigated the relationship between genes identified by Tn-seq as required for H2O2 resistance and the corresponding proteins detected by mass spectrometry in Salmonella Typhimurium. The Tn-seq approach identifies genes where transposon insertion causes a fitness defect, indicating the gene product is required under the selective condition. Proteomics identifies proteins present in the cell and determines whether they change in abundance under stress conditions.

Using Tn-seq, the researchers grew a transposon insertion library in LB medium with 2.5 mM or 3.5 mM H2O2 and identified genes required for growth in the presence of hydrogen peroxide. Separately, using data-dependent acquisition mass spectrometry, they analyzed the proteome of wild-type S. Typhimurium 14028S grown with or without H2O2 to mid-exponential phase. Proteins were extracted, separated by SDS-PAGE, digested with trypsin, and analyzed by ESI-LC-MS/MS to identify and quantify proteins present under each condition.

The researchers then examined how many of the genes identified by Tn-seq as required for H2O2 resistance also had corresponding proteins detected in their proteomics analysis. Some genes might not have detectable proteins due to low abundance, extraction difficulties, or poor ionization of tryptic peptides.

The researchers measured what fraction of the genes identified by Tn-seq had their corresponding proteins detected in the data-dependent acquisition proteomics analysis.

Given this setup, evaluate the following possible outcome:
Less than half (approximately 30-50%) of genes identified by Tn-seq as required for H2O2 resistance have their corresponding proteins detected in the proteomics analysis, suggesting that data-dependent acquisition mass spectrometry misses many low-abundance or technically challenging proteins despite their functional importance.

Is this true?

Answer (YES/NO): YES